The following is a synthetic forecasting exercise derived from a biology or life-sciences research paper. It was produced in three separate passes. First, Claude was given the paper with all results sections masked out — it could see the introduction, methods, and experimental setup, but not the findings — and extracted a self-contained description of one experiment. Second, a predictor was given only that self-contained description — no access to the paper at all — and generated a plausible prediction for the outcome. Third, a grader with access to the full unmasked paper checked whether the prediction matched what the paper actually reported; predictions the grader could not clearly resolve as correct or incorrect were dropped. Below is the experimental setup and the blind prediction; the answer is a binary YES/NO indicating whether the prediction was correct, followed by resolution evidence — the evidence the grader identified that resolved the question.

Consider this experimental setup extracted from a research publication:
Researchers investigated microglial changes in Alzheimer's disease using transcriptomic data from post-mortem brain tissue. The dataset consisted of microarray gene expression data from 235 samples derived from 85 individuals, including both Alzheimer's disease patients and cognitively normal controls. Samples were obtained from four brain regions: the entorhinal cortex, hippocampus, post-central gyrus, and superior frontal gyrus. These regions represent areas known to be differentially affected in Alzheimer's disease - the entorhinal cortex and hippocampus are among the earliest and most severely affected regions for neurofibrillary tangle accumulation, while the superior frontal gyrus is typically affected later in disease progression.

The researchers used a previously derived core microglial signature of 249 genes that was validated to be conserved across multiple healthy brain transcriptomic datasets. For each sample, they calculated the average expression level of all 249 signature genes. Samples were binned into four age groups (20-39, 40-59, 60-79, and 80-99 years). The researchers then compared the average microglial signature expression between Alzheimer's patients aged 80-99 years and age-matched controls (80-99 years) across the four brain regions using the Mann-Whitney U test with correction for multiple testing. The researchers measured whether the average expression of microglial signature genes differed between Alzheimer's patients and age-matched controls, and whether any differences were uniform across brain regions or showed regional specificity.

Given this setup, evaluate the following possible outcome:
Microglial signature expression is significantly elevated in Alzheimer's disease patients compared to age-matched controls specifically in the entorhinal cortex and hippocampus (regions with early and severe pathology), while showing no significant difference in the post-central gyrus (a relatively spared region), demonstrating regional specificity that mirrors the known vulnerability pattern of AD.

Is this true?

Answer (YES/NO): NO